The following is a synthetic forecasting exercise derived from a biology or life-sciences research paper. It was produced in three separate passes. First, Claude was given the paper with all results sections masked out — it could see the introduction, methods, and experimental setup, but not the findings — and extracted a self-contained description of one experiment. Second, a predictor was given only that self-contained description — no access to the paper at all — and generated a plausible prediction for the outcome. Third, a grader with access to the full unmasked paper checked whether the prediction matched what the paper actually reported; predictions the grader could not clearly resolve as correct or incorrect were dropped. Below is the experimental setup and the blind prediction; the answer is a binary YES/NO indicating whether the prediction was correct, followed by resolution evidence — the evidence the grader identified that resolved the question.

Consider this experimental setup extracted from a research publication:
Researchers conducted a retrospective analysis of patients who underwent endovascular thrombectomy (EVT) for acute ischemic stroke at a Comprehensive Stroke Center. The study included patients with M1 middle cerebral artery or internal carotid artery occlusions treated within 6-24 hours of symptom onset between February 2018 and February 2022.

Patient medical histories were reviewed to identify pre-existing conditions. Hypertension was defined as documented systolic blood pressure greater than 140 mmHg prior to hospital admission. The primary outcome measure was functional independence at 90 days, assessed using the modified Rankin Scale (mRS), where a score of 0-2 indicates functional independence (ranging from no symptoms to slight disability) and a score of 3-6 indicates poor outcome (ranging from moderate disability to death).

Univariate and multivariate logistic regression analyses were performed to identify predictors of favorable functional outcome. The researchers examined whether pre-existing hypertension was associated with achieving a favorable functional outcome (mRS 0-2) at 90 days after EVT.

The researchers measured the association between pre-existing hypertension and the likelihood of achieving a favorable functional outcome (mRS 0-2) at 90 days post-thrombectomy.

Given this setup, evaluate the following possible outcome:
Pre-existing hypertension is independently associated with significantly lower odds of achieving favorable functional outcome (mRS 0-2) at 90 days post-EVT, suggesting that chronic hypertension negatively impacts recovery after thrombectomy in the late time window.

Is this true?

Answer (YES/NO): NO